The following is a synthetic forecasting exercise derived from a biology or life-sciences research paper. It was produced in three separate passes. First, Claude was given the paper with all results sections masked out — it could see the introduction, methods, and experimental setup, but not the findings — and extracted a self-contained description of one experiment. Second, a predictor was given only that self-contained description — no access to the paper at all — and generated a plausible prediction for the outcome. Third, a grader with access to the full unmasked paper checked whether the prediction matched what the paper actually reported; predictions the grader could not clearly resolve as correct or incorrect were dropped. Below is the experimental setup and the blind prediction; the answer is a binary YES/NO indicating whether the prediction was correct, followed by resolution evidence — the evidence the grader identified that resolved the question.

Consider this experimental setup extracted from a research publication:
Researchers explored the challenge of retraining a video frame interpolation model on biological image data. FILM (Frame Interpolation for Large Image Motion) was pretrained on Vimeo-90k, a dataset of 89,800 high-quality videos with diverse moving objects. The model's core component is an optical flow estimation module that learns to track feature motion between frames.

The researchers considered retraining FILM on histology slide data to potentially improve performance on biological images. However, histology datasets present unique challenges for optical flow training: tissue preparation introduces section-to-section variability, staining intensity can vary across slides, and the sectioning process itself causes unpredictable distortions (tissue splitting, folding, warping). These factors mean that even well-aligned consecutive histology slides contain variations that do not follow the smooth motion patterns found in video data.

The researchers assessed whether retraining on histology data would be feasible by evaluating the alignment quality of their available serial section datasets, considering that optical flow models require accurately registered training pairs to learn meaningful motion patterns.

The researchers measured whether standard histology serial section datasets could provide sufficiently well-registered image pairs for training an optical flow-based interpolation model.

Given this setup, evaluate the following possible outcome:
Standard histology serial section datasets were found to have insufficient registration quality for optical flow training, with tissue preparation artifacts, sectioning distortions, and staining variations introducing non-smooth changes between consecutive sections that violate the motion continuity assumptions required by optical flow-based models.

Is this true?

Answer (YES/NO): YES